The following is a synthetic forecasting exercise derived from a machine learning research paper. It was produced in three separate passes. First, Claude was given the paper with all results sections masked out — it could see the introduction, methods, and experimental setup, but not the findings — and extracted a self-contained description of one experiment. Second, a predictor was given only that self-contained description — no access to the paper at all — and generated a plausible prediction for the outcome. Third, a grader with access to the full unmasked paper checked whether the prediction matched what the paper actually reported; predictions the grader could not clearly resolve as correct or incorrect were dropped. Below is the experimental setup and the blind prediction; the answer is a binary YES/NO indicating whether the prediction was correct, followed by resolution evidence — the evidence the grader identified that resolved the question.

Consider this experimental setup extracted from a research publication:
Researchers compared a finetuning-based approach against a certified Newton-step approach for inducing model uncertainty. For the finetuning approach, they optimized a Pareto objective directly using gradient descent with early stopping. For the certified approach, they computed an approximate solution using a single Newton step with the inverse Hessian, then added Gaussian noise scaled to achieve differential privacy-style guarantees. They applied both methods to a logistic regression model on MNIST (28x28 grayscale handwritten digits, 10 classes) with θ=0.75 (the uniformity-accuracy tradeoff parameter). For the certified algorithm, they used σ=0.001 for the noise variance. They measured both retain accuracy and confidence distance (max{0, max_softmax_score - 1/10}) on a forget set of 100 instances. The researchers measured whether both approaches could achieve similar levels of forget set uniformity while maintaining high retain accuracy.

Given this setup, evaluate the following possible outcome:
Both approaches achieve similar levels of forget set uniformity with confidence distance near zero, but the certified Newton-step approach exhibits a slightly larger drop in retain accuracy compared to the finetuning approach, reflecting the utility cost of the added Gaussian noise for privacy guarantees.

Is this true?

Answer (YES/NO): NO